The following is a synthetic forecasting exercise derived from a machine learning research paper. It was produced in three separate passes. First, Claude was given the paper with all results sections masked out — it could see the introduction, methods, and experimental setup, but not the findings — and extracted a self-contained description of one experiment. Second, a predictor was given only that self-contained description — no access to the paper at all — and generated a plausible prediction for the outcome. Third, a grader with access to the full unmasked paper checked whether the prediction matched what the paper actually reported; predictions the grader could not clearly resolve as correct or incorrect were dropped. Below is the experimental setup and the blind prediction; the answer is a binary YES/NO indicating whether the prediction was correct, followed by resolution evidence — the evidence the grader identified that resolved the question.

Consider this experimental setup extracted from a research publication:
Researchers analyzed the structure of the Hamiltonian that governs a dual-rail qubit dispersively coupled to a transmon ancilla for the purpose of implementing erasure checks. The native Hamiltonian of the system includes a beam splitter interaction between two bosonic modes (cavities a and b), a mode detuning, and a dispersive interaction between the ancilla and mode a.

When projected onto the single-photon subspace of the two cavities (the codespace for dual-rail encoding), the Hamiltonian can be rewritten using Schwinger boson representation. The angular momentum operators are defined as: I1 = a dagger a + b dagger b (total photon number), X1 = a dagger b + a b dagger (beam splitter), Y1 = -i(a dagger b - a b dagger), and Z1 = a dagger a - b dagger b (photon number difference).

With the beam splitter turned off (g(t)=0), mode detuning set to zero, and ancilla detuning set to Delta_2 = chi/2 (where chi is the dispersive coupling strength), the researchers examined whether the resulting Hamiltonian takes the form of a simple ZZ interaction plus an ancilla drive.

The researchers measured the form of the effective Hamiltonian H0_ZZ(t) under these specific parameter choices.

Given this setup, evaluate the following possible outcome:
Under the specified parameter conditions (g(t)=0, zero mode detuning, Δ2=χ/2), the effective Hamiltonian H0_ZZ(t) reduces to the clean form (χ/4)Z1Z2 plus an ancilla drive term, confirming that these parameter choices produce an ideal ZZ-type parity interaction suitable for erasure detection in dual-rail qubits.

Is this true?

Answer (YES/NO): YES